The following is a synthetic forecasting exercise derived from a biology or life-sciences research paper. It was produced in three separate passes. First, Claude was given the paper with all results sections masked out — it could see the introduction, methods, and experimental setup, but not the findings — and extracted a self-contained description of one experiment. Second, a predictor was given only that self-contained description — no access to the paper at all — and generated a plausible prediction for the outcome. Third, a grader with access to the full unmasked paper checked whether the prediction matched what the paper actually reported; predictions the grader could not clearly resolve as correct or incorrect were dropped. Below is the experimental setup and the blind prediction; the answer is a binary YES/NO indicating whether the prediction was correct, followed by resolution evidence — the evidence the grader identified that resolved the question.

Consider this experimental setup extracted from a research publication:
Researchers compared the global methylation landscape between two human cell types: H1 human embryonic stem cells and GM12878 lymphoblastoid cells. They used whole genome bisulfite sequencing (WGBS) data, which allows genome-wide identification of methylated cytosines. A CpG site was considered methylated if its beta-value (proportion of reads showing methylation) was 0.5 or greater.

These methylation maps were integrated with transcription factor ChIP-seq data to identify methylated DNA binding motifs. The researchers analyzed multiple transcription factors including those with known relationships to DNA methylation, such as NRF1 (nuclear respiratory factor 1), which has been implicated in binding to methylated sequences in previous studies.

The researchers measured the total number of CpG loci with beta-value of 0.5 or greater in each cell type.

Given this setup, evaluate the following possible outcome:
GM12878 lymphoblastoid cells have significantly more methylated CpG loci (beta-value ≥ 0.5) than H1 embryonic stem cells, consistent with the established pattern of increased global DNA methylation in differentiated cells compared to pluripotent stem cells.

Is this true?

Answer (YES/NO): NO